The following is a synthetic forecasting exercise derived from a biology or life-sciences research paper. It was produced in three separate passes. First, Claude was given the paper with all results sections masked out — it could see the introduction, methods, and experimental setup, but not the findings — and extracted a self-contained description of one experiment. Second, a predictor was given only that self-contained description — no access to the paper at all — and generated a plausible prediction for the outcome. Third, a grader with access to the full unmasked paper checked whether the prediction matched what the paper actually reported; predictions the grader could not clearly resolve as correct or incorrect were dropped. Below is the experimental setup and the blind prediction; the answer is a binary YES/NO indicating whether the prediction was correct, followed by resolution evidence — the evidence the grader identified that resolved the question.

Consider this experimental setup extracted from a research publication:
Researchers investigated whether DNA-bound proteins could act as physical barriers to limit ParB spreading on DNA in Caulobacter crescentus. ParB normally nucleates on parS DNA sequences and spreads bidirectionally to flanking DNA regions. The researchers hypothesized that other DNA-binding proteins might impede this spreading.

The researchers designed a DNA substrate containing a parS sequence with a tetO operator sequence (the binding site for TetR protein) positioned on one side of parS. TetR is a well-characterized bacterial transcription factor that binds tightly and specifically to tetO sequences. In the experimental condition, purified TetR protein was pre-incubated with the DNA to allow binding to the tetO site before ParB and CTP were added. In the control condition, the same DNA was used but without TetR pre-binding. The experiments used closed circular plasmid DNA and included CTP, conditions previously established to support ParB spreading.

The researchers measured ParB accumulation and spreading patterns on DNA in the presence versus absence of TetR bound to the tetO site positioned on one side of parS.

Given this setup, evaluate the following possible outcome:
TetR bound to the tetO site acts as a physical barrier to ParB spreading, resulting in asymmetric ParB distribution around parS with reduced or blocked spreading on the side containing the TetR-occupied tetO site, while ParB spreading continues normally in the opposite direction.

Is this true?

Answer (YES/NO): YES